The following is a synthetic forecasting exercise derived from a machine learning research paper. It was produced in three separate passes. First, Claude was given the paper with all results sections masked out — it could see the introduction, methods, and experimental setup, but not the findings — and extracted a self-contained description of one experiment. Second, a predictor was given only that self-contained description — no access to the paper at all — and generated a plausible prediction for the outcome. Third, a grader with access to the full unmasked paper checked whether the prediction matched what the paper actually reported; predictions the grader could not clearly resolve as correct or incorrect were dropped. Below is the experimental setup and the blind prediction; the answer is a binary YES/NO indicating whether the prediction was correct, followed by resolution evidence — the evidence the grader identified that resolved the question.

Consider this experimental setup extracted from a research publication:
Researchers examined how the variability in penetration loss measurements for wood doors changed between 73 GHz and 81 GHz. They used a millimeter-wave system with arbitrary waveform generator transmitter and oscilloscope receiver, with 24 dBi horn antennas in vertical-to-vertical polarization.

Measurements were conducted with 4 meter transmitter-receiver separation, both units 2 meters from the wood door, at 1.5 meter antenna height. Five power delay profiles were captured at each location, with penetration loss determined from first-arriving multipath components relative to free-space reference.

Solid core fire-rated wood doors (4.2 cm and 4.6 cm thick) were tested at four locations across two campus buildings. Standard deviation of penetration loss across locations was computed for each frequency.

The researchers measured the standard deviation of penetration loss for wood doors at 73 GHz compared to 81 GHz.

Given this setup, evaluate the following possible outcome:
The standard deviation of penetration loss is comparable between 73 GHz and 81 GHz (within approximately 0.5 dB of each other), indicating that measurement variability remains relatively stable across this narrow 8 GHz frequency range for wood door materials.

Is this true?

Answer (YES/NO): YES